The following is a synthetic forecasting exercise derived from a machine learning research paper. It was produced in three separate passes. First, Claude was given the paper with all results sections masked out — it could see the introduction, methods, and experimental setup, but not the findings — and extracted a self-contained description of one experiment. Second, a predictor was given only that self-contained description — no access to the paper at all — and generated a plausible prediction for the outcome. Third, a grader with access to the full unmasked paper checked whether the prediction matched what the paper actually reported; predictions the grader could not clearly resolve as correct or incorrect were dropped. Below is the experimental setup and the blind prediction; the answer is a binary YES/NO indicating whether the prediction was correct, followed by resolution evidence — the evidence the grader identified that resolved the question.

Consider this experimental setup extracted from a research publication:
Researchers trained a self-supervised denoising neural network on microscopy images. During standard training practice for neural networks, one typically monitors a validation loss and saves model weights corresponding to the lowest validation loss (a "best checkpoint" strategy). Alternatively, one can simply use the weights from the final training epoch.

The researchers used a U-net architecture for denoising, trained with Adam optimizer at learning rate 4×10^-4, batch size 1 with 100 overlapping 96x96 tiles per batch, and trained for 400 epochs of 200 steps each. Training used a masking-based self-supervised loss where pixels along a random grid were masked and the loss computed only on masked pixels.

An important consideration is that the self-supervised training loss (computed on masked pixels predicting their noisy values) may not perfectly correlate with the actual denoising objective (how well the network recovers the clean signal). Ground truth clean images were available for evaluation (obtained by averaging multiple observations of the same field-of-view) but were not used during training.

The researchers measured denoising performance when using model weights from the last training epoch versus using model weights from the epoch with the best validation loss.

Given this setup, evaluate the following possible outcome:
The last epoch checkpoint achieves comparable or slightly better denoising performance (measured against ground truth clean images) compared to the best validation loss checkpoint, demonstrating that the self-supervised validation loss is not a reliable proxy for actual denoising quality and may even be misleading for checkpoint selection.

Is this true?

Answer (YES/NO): YES